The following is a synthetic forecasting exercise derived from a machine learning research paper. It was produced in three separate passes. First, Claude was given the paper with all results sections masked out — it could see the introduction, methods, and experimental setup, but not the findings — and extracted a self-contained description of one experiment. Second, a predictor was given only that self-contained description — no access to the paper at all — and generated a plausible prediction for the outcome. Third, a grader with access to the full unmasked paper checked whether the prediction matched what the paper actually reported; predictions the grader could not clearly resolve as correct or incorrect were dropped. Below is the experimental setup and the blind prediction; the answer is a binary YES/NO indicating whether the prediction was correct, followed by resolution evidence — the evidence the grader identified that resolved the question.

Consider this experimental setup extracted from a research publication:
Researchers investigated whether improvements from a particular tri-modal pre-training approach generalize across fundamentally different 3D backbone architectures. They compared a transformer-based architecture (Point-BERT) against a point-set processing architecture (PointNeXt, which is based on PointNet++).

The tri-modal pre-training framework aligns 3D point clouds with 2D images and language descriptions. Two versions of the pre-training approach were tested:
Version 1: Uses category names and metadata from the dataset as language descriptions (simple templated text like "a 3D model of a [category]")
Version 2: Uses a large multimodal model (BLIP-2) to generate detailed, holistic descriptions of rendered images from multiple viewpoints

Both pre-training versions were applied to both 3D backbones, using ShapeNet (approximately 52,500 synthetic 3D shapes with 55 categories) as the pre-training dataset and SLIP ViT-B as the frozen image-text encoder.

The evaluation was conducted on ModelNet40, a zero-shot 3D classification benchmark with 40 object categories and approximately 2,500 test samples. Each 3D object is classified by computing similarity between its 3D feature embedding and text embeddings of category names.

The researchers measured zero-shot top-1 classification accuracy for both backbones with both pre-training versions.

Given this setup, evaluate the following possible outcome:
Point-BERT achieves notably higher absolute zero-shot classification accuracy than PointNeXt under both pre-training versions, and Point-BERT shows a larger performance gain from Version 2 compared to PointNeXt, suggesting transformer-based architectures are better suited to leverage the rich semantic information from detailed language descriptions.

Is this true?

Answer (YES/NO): NO